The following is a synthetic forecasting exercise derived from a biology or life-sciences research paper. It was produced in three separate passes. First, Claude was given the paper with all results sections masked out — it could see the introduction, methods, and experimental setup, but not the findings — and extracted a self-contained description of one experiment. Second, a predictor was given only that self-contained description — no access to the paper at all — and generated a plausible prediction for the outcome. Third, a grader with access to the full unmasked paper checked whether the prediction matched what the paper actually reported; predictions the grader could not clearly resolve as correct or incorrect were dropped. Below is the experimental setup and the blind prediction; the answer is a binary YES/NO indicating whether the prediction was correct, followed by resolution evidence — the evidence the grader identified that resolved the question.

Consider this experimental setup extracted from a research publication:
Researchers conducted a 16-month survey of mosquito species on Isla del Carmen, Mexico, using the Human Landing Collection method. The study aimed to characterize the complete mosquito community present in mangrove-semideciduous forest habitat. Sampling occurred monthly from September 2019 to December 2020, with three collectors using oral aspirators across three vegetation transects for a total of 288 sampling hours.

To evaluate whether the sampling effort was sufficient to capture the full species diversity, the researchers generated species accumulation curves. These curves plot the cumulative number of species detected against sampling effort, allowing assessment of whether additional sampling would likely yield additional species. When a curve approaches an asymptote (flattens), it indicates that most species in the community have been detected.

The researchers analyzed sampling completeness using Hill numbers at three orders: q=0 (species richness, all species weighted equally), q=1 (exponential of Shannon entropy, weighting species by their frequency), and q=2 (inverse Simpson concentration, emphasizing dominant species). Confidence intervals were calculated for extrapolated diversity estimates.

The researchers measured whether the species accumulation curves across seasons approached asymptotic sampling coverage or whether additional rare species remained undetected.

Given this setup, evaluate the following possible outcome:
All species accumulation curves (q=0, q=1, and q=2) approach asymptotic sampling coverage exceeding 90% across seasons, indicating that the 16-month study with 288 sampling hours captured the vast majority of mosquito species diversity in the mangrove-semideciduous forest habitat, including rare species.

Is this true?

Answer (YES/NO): NO